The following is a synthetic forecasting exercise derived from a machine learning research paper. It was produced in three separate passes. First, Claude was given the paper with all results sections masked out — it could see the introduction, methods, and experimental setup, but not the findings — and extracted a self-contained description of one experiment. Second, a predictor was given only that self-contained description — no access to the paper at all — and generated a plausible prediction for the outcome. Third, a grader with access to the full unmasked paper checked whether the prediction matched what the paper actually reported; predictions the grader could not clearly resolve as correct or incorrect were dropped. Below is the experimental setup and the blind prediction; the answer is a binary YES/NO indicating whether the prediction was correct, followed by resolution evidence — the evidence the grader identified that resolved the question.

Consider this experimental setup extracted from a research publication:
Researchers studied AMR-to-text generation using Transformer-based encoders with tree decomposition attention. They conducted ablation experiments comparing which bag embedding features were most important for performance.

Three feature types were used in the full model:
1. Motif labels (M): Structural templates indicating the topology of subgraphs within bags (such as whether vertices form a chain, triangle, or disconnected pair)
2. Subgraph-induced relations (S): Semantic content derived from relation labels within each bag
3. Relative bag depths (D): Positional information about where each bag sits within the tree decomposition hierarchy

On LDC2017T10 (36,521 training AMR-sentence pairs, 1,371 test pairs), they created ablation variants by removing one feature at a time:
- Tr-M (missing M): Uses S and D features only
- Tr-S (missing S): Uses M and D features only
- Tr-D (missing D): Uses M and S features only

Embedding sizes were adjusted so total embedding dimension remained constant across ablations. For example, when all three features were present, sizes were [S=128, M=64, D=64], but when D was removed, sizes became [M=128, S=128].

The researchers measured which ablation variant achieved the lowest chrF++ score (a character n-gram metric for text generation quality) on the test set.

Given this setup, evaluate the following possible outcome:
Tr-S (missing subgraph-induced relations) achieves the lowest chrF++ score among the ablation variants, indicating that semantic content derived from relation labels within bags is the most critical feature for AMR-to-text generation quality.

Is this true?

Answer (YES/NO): NO